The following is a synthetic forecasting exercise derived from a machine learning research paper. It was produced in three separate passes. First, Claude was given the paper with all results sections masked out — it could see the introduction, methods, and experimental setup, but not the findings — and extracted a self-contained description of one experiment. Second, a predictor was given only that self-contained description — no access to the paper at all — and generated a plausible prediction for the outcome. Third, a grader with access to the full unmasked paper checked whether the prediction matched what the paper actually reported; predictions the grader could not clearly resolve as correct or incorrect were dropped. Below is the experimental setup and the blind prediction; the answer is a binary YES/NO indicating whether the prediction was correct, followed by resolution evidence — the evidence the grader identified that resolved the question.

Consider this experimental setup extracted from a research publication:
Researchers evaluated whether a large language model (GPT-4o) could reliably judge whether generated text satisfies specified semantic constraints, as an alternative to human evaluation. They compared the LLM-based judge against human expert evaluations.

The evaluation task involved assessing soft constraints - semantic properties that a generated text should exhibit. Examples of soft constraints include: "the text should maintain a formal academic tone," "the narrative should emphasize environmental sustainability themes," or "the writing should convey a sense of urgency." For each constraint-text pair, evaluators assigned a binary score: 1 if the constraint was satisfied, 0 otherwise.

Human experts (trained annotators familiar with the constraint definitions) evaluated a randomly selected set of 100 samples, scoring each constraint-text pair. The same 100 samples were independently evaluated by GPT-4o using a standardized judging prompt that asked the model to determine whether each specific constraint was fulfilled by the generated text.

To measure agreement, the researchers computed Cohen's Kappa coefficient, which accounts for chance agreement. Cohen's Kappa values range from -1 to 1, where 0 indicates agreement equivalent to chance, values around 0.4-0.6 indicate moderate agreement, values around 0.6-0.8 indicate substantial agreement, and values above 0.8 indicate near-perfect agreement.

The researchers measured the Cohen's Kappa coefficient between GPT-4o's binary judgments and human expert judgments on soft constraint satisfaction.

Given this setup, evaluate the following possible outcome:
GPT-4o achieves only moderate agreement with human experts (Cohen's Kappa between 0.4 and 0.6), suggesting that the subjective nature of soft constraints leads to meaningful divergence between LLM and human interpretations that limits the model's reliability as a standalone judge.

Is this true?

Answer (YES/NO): NO